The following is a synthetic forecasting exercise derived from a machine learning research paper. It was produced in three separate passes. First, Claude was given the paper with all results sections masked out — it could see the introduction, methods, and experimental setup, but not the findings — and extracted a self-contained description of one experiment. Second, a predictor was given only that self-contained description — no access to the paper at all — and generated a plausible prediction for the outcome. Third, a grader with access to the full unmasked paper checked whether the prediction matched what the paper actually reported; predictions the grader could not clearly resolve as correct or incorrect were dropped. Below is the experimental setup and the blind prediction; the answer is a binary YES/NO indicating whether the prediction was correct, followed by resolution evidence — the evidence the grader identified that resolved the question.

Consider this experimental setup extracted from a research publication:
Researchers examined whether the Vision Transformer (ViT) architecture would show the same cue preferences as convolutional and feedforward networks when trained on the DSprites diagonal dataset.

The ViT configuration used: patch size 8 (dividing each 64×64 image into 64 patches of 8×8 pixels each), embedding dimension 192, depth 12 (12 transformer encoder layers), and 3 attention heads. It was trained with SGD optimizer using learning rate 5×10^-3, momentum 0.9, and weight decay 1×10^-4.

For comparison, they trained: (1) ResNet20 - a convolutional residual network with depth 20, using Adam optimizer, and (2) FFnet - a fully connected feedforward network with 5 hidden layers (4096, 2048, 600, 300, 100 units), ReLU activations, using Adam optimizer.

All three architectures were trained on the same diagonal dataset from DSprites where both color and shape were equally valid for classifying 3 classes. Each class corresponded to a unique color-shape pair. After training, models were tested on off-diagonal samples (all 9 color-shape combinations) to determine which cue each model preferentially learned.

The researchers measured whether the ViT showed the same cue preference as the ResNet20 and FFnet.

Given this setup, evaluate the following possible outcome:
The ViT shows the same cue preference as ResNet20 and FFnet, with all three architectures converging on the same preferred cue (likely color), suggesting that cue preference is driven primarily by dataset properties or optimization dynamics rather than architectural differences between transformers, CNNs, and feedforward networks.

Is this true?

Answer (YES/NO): YES